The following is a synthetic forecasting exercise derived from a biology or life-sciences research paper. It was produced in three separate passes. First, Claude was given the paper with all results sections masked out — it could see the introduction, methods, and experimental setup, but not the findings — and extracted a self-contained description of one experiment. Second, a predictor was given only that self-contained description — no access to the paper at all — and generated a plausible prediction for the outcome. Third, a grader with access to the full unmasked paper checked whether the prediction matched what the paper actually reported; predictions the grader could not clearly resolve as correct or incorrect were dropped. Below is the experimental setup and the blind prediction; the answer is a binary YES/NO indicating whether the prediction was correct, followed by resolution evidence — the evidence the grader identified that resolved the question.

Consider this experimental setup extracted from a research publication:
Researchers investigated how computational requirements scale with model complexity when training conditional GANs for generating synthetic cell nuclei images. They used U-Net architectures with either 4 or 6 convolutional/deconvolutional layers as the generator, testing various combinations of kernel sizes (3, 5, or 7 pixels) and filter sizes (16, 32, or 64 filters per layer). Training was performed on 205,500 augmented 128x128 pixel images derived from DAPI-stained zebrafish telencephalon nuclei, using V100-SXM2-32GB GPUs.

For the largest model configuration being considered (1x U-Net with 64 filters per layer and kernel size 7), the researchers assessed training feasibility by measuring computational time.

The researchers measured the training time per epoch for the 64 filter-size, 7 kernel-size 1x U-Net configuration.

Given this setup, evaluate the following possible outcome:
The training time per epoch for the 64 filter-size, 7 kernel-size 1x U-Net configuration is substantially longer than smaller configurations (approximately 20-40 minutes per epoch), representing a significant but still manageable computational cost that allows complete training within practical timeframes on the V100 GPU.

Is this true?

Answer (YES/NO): NO